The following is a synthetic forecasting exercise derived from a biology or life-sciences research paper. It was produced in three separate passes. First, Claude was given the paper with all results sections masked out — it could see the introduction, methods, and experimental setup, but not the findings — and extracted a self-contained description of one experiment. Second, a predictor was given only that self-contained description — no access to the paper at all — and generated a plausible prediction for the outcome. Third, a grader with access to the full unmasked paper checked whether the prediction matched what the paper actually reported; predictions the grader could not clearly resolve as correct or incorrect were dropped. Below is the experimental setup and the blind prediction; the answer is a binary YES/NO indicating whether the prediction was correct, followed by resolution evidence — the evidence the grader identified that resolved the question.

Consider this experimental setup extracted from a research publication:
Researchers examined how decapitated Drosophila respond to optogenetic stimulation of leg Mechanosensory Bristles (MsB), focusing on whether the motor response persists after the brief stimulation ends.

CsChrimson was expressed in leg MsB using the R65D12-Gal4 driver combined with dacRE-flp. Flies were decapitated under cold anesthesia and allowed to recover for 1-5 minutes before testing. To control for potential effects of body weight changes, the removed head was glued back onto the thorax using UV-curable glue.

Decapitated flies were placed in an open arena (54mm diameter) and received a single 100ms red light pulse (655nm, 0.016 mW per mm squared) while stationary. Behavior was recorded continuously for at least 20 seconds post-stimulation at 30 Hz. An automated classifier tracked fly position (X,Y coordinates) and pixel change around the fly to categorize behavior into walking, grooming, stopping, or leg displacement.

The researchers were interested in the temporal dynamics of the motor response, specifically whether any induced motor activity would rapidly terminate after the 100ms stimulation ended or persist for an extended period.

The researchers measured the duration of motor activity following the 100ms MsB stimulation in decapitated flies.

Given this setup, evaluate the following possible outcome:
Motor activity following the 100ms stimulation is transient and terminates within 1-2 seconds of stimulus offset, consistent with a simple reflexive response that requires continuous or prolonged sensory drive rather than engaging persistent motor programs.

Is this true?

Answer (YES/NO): NO